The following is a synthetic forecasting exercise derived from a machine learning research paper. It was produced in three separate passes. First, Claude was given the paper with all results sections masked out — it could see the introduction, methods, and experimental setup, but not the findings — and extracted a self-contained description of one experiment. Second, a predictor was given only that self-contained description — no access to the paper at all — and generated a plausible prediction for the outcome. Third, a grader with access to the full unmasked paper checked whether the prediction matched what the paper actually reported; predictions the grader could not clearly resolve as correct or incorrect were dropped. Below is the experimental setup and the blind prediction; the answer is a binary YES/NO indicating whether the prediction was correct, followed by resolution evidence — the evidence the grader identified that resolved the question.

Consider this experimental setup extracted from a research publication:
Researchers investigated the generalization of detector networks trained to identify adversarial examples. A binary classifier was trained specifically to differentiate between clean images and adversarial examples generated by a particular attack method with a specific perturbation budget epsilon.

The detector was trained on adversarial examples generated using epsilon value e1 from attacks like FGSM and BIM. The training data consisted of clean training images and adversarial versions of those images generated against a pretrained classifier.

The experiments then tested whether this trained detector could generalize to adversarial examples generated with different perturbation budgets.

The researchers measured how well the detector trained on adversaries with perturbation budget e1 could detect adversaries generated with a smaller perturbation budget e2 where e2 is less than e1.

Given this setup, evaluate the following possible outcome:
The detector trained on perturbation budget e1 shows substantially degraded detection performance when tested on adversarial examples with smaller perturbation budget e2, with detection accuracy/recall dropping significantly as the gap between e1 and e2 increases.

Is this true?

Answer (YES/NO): YES